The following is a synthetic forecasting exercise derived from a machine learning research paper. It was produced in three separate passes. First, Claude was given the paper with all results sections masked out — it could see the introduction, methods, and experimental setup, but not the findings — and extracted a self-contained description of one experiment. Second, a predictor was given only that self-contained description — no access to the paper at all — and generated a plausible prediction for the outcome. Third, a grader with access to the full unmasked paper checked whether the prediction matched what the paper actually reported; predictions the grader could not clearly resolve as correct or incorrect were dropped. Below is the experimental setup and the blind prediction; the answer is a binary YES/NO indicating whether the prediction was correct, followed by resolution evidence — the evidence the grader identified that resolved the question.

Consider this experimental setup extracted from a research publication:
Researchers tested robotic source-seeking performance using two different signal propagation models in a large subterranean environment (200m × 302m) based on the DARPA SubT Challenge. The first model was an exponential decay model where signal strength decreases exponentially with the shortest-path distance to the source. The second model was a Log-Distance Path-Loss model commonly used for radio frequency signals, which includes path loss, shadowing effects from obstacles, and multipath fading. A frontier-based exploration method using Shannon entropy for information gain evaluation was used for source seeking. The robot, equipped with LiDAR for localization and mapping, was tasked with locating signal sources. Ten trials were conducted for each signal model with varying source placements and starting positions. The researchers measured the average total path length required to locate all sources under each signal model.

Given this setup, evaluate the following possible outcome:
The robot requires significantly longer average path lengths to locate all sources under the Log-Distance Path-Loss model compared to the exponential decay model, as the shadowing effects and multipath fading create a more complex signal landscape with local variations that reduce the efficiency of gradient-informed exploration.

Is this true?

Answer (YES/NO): YES